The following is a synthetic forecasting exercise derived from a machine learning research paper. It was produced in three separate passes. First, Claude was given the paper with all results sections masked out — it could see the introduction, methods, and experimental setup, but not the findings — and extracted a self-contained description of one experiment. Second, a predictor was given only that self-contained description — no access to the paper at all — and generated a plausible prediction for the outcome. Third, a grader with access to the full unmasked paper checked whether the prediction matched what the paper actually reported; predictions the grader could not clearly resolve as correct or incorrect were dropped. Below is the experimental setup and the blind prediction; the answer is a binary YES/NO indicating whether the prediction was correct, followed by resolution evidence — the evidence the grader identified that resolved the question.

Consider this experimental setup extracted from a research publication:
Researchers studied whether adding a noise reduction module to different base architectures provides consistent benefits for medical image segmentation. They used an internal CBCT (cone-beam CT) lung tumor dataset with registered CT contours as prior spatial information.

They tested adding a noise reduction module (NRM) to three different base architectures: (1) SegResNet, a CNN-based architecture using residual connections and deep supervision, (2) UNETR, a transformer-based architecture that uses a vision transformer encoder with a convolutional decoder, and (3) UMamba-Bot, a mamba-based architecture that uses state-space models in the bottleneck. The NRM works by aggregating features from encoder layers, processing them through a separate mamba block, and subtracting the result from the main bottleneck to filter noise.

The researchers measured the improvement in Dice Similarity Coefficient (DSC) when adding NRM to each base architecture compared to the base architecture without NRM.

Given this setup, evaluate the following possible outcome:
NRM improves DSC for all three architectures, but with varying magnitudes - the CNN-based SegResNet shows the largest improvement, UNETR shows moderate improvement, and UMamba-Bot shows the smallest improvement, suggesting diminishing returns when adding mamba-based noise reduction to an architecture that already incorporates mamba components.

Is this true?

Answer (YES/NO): NO